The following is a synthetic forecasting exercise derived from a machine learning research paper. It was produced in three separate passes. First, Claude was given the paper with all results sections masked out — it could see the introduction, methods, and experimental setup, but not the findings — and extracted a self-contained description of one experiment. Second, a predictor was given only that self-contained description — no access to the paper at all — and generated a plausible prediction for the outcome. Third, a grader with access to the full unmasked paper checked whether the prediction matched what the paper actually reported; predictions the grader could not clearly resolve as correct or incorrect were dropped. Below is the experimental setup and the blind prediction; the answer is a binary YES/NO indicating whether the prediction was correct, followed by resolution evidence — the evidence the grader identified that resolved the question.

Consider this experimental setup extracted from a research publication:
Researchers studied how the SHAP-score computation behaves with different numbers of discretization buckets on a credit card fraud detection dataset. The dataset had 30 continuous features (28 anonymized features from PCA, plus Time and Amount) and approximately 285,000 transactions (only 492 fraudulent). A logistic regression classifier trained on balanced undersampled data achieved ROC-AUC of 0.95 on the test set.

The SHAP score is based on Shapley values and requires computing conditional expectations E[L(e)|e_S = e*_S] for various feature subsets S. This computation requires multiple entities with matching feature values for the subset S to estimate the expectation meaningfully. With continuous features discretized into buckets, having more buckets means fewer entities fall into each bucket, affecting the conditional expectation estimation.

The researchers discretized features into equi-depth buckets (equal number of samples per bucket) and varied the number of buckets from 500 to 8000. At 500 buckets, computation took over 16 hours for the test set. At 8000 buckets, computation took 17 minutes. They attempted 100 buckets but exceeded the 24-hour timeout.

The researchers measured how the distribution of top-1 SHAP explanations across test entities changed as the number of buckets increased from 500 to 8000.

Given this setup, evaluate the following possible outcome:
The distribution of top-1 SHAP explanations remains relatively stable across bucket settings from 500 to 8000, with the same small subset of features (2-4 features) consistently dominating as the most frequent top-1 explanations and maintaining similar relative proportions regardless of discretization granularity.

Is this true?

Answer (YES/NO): NO